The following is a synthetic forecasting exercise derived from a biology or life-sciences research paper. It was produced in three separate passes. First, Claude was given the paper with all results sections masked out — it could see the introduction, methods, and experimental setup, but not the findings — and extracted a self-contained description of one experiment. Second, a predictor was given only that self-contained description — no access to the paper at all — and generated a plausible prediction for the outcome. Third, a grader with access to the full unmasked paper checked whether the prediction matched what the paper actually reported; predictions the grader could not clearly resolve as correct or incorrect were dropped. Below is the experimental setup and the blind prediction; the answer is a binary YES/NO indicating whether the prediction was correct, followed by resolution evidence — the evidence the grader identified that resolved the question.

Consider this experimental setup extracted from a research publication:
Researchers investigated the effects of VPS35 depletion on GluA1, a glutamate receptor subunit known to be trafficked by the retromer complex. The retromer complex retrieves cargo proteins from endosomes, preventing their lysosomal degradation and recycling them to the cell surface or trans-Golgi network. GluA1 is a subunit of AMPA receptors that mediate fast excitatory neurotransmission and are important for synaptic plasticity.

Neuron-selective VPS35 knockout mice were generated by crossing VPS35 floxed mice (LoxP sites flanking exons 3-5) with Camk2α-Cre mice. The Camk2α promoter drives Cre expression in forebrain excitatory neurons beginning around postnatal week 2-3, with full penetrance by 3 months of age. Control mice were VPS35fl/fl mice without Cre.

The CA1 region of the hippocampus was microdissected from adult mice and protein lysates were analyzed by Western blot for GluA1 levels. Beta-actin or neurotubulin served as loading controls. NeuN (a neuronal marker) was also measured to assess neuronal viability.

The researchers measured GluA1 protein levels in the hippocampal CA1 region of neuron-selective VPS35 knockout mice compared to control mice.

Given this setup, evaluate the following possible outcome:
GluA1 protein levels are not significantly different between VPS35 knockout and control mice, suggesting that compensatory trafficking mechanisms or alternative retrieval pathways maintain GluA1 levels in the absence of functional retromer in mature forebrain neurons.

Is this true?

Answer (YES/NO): NO